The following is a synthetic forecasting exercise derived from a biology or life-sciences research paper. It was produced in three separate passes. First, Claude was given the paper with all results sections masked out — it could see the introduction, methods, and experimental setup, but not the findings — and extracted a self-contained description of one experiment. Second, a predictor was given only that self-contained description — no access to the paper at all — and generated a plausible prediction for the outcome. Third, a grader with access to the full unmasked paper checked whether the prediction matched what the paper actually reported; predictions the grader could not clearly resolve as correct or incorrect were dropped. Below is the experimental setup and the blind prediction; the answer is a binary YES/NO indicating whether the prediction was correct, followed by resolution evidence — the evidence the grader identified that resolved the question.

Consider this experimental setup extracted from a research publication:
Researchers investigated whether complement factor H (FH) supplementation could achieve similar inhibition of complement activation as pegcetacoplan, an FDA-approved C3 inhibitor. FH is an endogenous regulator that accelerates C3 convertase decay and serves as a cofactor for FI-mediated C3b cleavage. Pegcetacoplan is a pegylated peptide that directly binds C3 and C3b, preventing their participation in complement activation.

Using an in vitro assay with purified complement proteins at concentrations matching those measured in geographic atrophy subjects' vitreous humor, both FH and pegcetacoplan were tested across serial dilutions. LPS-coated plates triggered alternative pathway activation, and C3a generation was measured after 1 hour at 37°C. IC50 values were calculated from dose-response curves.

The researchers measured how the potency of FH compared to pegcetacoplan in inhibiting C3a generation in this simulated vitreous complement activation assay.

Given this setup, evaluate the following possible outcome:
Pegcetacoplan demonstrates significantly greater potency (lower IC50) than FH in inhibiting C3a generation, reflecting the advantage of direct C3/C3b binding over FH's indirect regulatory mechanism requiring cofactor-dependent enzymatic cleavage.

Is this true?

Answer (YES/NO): NO